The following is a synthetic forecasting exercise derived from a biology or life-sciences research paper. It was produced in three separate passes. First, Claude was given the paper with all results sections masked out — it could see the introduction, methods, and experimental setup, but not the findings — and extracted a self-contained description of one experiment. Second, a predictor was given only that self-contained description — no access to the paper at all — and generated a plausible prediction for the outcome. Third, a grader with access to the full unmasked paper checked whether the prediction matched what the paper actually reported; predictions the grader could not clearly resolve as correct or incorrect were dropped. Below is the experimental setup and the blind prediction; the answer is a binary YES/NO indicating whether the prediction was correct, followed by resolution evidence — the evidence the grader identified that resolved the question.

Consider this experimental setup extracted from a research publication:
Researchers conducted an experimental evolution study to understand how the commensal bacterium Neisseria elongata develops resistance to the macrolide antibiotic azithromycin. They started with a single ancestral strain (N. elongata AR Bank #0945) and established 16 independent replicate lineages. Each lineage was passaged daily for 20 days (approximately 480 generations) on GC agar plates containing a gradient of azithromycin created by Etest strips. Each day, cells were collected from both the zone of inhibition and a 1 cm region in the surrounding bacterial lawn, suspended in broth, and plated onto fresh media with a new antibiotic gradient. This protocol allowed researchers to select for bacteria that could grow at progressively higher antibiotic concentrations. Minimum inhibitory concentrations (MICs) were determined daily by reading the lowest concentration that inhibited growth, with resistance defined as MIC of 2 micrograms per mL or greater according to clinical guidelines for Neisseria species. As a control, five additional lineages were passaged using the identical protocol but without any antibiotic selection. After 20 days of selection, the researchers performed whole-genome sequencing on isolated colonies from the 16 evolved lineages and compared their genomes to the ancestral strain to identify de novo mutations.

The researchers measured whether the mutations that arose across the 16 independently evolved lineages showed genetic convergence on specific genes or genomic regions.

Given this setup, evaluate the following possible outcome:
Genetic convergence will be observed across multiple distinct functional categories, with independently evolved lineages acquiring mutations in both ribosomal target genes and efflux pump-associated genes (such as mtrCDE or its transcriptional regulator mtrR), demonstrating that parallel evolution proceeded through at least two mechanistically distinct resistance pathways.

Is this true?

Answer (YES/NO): NO